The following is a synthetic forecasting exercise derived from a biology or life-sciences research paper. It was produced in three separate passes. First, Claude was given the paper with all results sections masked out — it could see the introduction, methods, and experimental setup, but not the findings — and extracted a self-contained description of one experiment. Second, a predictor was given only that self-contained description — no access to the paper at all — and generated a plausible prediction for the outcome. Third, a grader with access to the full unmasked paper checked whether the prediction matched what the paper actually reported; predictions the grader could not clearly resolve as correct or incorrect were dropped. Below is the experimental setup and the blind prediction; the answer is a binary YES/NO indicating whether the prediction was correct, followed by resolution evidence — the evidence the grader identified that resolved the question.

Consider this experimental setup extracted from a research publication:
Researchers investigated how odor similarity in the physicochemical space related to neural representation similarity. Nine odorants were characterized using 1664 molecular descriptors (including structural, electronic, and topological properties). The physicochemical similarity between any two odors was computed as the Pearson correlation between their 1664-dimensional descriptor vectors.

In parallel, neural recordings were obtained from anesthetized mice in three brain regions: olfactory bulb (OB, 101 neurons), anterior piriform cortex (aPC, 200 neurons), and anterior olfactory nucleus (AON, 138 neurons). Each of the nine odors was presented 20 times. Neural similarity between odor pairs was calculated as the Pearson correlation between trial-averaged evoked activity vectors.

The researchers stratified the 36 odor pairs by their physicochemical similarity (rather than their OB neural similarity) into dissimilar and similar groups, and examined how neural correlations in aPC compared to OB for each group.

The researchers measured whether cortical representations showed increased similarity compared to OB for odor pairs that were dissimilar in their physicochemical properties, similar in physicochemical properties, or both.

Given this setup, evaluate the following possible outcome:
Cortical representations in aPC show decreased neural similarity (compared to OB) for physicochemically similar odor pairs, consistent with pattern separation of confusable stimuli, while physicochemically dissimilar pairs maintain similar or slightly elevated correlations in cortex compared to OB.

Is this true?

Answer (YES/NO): NO